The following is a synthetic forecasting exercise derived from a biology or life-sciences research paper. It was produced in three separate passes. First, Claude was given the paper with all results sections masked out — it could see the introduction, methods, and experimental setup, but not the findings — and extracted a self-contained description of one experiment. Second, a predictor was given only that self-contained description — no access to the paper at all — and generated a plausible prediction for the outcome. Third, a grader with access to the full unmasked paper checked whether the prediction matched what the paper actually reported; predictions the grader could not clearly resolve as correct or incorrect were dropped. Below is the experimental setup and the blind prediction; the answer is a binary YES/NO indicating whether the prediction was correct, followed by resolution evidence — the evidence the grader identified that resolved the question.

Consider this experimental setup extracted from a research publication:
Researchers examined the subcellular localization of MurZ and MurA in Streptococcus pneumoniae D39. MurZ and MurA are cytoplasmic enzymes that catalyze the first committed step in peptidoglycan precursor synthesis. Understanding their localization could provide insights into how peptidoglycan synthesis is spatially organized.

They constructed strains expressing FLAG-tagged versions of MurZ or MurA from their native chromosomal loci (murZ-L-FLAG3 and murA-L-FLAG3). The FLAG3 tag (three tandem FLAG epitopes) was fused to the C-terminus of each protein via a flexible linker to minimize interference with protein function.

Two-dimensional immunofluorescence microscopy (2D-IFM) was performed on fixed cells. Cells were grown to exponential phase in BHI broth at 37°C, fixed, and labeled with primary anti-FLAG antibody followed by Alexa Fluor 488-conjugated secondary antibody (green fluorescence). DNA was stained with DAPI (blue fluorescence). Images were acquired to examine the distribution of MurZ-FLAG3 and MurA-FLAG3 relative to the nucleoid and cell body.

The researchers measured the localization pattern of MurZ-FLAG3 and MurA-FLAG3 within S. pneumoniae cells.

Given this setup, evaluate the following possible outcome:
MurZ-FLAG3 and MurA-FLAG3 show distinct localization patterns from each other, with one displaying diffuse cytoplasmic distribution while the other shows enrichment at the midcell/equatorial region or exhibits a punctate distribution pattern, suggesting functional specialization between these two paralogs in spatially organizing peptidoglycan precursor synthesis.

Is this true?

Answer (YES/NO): NO